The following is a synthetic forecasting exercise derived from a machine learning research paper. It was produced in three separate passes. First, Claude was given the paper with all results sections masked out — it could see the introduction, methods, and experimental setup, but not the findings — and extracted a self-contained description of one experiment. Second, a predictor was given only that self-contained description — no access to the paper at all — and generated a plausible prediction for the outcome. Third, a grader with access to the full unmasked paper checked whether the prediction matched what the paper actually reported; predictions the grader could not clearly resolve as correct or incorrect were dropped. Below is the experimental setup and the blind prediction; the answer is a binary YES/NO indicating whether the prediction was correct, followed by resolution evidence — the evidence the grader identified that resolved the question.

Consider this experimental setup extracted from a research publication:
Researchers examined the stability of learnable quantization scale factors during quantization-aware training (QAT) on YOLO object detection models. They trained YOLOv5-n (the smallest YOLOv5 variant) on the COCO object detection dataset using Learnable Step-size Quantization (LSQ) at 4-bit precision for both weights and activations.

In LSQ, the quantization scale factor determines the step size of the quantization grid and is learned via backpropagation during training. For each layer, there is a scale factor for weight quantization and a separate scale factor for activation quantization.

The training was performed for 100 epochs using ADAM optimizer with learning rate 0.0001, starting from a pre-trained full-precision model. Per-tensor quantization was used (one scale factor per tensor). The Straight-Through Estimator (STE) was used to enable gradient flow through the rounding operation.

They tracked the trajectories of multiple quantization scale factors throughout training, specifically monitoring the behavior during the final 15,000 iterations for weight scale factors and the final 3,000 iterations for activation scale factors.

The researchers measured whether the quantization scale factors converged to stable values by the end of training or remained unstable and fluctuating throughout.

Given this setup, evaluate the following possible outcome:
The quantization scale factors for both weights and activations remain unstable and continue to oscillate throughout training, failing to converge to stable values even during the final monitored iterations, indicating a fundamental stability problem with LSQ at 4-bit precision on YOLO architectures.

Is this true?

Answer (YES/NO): YES